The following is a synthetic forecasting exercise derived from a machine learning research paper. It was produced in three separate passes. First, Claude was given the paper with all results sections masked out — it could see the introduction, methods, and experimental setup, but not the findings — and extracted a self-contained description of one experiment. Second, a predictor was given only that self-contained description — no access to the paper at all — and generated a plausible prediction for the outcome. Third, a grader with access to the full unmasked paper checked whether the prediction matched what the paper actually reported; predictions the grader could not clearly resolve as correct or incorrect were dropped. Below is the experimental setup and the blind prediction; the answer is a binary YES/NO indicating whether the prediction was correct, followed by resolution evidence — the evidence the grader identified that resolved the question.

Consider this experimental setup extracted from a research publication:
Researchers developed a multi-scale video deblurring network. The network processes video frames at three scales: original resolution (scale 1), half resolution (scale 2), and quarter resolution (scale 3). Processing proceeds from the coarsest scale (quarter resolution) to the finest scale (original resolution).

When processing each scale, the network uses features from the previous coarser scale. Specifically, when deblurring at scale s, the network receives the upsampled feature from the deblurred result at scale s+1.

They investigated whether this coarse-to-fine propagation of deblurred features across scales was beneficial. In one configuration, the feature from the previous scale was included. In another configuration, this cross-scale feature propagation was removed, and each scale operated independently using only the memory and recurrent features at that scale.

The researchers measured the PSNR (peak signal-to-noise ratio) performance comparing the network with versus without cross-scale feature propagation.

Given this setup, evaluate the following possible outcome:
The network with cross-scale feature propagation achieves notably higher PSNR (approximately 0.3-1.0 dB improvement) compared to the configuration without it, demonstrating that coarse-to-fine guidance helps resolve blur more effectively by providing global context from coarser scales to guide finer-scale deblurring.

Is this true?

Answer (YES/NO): NO